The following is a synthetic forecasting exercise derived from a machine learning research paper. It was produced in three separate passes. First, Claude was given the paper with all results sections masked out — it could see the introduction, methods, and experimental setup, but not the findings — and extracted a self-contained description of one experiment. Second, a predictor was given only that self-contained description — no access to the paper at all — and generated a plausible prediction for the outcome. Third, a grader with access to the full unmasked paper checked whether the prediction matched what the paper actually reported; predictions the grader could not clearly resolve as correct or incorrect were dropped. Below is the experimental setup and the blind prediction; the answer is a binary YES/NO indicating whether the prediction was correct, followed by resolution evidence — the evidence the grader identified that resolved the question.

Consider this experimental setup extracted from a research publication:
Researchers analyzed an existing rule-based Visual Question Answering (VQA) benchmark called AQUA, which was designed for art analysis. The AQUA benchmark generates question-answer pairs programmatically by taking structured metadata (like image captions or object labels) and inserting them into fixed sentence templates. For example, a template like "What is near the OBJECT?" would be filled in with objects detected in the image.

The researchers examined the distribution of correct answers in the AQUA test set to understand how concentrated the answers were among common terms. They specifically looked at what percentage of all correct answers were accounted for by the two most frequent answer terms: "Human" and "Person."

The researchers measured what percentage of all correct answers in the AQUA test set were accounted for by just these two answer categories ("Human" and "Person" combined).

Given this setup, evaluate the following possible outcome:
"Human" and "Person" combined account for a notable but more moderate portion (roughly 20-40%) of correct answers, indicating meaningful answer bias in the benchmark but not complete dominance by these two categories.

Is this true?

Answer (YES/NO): YES